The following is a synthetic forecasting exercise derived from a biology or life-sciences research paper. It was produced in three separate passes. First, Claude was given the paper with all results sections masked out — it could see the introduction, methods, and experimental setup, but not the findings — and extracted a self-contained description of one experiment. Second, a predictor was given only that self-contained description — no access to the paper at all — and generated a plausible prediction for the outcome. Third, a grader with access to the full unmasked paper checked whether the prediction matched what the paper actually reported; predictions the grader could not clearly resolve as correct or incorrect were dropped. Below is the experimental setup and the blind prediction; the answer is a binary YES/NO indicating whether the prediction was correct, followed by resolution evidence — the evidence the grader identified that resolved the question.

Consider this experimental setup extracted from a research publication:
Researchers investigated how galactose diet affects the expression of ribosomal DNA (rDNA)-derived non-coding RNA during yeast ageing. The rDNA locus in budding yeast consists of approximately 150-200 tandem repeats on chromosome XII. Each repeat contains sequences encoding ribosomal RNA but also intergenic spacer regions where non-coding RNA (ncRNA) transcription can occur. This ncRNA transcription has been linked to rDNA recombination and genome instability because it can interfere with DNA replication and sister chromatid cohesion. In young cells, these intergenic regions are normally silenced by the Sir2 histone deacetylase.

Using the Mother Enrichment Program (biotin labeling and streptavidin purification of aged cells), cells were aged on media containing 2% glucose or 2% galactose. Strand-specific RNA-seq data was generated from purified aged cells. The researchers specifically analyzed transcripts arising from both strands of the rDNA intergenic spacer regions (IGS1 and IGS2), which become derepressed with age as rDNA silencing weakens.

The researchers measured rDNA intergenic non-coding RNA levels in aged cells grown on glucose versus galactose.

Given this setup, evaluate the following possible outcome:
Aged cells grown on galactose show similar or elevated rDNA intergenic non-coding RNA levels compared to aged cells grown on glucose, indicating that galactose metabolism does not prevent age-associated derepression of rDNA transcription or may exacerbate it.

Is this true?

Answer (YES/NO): YES